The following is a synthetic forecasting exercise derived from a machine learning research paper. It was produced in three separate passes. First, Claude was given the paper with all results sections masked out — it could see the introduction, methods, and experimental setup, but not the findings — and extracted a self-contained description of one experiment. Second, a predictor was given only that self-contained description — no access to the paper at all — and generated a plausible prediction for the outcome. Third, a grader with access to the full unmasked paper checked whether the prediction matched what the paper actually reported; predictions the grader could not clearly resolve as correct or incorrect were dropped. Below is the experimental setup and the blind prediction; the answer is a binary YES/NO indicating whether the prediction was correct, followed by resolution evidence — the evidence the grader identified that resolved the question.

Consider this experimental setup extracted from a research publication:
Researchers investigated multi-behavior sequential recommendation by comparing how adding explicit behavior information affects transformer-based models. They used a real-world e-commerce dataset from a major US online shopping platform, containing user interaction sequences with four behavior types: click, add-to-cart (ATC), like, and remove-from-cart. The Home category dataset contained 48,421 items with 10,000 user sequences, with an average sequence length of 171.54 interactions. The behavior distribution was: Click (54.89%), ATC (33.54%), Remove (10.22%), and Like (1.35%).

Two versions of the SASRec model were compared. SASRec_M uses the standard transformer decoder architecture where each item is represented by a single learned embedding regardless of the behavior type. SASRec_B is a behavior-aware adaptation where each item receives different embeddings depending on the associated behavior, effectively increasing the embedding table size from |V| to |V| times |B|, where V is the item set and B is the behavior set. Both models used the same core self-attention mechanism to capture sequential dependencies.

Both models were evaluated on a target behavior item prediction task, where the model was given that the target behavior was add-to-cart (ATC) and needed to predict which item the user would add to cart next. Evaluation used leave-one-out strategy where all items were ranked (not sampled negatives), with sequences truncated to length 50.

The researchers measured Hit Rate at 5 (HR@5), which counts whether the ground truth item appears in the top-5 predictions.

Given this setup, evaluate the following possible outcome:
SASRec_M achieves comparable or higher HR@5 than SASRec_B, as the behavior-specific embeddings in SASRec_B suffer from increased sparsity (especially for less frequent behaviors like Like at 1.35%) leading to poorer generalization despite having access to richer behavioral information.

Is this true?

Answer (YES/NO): YES